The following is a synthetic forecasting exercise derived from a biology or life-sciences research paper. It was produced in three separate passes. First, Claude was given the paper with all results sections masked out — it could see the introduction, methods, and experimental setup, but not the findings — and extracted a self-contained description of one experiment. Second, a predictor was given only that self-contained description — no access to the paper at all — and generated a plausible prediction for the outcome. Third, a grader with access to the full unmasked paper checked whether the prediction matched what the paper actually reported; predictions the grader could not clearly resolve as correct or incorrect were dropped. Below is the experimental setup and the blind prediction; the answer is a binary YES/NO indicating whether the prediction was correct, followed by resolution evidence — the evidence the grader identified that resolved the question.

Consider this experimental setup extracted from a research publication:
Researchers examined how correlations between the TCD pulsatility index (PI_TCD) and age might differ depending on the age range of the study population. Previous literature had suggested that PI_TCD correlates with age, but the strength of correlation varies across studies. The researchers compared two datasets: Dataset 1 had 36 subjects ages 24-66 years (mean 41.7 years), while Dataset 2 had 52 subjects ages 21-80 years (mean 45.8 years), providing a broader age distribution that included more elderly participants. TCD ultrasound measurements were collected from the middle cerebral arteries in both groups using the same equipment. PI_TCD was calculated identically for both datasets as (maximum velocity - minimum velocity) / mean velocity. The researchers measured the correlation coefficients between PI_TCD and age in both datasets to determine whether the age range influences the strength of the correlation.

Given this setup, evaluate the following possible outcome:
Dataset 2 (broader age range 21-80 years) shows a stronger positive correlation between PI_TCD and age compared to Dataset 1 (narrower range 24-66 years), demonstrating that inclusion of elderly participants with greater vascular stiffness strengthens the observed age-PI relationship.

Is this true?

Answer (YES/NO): YES